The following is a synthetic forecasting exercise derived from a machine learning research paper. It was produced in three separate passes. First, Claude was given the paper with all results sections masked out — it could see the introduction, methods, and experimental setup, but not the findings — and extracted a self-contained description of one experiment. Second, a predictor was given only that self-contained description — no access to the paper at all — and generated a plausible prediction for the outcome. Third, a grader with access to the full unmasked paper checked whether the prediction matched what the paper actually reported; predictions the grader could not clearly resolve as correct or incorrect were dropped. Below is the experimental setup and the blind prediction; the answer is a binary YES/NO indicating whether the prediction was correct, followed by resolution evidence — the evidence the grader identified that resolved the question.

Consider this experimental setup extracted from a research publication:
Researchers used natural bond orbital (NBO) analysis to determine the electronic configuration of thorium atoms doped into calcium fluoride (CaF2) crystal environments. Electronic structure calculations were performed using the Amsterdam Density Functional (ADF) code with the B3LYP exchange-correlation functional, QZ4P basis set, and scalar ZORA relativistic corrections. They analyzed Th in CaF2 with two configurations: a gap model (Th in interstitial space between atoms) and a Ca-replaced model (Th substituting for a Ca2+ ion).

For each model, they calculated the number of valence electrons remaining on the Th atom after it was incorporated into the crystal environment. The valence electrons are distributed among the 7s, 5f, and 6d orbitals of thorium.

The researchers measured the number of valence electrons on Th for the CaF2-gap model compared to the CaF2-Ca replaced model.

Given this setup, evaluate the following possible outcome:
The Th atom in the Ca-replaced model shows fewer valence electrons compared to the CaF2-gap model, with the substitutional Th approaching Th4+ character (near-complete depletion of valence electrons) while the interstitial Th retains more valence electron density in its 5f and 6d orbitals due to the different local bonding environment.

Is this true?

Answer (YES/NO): YES